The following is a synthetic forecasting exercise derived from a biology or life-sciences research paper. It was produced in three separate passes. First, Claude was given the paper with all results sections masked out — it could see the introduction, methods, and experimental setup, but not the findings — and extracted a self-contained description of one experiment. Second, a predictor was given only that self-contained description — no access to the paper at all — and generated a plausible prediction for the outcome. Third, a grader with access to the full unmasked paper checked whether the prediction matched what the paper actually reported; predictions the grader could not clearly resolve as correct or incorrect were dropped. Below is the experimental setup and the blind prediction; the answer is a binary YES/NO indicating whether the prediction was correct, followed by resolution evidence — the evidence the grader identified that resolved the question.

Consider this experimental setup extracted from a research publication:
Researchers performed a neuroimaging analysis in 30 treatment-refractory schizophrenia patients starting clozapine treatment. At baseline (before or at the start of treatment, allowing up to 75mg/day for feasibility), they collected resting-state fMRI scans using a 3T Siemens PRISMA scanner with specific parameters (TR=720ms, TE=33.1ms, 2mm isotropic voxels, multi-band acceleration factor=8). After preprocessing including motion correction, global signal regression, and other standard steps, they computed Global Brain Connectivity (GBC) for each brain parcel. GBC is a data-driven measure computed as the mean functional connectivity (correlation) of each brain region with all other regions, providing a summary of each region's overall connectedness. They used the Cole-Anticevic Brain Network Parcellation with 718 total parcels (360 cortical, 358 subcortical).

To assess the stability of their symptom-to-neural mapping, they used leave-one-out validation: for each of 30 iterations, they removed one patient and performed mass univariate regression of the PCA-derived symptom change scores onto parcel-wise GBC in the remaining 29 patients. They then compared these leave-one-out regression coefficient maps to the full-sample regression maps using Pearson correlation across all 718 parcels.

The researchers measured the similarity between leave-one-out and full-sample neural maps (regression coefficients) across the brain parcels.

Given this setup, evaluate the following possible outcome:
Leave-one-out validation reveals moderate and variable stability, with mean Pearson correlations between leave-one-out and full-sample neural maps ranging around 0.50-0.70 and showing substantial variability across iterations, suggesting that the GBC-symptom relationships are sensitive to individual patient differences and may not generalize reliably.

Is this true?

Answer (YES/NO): NO